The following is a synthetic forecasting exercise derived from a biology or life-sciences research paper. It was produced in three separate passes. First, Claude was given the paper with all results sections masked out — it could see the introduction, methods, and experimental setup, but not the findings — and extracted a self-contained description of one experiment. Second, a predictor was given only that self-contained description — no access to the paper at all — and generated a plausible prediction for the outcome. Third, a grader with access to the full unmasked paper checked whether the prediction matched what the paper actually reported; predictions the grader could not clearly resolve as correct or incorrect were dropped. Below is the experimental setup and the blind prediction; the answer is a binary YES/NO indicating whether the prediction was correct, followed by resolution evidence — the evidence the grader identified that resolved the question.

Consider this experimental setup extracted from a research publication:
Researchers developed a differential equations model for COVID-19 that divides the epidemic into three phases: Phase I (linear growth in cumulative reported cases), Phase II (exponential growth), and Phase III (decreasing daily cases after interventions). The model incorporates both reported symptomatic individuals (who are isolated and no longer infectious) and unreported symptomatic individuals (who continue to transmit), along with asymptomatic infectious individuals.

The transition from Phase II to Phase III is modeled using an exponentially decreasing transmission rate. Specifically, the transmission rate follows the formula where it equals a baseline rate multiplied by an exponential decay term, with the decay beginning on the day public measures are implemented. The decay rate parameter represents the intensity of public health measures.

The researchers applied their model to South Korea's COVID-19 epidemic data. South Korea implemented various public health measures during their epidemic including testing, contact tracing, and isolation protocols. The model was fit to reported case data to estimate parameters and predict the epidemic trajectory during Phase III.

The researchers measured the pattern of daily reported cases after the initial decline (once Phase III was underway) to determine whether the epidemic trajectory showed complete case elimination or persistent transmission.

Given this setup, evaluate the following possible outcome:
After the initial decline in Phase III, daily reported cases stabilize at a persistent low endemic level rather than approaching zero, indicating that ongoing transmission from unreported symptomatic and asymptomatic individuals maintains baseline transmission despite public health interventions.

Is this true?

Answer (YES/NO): YES